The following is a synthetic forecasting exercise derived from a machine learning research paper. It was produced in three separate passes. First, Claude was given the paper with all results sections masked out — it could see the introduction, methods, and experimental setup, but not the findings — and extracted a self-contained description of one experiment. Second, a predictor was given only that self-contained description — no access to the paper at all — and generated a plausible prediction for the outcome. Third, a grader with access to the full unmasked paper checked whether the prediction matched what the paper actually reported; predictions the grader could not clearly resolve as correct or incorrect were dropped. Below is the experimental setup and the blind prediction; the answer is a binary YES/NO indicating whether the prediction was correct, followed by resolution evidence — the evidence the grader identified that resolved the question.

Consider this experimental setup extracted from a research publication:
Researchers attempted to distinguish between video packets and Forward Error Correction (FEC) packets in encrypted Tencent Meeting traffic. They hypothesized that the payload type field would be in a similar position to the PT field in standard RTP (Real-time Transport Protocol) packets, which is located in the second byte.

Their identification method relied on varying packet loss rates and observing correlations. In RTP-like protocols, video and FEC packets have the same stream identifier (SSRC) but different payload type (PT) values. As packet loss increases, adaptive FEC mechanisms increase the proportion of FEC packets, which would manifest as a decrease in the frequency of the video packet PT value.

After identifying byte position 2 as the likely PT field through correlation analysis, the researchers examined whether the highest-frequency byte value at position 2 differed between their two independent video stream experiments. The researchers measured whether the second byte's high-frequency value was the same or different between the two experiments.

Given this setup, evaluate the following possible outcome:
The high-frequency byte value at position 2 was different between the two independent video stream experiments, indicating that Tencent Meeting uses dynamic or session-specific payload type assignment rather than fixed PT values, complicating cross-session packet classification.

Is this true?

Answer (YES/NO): NO